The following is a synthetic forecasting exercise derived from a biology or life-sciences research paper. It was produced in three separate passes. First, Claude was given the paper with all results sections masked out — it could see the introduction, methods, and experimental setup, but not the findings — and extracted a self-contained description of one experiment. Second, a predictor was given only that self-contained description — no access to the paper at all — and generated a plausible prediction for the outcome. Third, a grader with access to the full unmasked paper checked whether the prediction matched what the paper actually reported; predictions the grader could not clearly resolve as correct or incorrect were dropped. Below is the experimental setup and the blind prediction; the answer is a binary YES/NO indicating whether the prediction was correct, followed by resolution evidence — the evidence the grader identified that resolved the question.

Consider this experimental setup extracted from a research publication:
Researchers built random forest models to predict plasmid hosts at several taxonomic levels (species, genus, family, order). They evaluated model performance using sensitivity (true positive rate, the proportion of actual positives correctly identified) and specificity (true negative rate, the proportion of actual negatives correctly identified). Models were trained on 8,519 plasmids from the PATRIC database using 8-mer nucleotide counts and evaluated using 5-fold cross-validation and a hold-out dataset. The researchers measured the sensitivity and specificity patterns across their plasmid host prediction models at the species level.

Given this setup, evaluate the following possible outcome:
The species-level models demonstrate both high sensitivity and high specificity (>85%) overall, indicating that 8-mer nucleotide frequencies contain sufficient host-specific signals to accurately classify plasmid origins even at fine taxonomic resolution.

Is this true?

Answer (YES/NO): NO